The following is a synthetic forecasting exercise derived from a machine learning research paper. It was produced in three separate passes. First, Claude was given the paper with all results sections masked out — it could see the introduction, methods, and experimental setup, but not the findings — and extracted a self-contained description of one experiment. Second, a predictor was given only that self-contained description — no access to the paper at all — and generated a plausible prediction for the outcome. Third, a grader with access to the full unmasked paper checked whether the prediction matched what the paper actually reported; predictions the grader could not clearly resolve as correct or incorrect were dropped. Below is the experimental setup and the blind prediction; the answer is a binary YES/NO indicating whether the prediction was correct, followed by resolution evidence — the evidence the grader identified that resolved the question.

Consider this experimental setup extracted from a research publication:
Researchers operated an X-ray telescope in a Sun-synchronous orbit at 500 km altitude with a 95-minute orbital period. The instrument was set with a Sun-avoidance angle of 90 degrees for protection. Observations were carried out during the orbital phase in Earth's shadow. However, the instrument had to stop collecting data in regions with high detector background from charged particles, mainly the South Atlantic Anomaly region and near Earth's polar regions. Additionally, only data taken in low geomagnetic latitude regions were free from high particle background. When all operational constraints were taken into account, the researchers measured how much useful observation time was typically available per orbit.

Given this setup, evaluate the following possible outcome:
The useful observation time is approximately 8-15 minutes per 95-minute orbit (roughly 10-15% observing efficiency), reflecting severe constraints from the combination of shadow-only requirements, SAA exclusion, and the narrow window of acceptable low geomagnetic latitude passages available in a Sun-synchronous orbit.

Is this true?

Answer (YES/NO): NO